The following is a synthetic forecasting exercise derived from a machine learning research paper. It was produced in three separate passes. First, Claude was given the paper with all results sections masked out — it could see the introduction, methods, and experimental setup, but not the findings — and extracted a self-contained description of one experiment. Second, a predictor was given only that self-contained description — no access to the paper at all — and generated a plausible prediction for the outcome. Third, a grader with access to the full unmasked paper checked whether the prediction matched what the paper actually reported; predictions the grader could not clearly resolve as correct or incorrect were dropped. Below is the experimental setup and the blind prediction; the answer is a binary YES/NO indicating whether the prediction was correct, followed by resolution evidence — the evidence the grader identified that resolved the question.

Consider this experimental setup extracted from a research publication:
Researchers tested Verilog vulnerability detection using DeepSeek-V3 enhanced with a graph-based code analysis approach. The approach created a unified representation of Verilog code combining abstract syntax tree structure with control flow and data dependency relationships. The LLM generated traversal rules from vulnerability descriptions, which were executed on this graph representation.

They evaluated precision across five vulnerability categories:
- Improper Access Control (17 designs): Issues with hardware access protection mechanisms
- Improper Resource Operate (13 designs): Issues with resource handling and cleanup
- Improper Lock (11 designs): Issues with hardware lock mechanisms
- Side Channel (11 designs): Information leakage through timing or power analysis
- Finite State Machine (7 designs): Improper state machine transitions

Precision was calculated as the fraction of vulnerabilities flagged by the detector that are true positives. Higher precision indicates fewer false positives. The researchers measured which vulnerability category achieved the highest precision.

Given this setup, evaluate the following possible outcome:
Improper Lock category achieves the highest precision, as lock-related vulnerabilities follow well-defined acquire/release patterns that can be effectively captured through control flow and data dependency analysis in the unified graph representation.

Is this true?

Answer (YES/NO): NO